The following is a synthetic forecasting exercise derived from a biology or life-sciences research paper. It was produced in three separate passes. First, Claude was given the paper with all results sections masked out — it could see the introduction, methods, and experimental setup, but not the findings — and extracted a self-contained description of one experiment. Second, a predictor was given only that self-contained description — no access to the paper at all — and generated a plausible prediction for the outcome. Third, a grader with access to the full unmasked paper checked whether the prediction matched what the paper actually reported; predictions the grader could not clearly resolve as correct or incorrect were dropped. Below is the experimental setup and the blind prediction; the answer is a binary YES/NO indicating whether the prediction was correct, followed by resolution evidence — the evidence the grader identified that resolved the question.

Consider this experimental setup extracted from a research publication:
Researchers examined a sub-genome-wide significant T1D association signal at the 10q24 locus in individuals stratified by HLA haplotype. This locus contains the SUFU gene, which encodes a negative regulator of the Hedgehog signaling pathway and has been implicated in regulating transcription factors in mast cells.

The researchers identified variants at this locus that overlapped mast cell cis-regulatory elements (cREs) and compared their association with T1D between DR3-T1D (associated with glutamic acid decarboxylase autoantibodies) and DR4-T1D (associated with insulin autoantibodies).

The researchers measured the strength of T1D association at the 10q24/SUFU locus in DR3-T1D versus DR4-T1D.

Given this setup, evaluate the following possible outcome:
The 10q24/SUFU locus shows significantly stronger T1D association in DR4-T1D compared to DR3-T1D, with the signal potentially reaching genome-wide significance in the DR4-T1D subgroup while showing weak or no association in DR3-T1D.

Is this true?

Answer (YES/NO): NO